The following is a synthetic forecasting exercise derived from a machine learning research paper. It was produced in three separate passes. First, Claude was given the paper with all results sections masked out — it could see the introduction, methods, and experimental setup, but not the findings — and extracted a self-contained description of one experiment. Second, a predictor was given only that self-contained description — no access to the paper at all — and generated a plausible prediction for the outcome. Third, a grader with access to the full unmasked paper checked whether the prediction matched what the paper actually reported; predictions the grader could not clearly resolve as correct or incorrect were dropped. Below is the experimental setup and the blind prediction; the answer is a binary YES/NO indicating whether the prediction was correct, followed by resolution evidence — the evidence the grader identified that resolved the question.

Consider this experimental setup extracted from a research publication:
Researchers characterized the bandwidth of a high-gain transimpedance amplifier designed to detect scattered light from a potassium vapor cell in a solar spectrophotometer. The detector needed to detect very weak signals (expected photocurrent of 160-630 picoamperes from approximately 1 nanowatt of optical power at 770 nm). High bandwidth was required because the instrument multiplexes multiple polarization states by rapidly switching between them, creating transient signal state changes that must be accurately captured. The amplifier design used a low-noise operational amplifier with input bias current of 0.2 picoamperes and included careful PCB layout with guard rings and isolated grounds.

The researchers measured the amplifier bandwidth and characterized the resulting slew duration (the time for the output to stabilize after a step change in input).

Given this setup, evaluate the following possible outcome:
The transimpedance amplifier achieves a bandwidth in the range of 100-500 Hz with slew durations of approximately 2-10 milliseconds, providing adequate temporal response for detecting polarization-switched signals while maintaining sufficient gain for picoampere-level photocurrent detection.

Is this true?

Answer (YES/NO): YES